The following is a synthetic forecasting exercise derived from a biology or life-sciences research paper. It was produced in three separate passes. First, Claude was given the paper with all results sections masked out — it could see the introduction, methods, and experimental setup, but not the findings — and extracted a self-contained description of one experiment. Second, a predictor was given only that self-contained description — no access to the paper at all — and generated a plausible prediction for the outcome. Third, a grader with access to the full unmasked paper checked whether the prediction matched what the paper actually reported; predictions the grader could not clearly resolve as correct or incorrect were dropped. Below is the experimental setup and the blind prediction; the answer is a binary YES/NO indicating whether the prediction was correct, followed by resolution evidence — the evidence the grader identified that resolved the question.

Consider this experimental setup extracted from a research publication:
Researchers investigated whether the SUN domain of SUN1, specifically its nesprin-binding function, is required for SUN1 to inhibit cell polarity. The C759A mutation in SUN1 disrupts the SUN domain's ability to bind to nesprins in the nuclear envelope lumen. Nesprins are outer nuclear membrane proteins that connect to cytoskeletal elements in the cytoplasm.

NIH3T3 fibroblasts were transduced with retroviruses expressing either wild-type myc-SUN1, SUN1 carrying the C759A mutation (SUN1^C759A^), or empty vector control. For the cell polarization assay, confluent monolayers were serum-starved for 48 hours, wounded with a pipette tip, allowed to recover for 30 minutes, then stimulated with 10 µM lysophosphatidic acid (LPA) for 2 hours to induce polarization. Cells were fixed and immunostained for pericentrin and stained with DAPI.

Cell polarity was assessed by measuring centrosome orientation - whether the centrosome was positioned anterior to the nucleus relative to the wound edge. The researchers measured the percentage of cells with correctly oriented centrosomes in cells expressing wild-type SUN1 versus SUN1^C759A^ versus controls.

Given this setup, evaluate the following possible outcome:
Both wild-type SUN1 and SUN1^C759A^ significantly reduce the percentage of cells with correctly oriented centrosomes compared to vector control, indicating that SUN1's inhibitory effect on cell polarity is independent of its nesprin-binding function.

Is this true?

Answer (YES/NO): NO